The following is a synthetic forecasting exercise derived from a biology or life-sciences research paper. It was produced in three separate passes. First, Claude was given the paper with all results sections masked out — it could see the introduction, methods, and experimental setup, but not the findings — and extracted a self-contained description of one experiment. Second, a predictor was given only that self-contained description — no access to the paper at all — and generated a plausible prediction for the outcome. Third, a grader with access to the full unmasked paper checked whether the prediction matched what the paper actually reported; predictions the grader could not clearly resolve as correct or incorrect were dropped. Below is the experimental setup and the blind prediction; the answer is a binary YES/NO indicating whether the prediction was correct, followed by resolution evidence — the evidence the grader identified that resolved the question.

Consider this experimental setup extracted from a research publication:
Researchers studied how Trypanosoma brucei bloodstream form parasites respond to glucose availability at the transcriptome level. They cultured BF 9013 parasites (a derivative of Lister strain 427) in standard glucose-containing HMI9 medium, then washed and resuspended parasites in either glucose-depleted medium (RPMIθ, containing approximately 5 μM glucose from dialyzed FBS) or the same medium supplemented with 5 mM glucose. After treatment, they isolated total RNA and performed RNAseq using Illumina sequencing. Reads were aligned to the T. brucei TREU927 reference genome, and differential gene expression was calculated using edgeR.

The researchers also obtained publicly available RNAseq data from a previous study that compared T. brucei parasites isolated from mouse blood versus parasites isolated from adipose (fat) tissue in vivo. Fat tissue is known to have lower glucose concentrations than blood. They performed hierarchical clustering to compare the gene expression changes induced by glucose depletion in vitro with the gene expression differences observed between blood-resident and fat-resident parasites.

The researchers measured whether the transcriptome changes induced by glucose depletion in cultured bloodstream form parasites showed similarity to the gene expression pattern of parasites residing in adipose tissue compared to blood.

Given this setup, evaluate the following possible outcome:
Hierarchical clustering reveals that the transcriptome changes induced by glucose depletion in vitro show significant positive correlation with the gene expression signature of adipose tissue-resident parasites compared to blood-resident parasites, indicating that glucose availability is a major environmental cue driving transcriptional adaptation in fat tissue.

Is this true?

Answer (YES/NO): NO